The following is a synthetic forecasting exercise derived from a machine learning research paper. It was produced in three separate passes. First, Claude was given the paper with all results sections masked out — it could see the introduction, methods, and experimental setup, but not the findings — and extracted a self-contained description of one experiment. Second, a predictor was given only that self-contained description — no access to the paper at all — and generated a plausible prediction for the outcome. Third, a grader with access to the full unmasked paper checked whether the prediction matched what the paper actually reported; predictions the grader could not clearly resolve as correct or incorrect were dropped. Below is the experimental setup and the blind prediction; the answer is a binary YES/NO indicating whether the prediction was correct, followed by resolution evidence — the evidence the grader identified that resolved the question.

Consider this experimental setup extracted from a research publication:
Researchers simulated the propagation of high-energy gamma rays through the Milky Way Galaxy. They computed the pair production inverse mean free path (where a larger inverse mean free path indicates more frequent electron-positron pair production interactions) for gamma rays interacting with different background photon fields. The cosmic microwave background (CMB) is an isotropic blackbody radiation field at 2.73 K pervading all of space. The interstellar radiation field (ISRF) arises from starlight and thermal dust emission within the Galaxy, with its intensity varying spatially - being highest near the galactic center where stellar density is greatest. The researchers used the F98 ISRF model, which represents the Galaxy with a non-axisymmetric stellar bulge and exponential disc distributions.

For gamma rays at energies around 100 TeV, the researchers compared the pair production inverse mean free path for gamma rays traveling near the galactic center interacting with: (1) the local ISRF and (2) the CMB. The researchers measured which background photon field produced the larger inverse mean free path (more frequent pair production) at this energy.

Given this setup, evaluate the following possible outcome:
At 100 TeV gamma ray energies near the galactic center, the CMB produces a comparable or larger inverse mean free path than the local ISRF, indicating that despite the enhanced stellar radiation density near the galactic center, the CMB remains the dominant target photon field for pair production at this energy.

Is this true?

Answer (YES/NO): NO